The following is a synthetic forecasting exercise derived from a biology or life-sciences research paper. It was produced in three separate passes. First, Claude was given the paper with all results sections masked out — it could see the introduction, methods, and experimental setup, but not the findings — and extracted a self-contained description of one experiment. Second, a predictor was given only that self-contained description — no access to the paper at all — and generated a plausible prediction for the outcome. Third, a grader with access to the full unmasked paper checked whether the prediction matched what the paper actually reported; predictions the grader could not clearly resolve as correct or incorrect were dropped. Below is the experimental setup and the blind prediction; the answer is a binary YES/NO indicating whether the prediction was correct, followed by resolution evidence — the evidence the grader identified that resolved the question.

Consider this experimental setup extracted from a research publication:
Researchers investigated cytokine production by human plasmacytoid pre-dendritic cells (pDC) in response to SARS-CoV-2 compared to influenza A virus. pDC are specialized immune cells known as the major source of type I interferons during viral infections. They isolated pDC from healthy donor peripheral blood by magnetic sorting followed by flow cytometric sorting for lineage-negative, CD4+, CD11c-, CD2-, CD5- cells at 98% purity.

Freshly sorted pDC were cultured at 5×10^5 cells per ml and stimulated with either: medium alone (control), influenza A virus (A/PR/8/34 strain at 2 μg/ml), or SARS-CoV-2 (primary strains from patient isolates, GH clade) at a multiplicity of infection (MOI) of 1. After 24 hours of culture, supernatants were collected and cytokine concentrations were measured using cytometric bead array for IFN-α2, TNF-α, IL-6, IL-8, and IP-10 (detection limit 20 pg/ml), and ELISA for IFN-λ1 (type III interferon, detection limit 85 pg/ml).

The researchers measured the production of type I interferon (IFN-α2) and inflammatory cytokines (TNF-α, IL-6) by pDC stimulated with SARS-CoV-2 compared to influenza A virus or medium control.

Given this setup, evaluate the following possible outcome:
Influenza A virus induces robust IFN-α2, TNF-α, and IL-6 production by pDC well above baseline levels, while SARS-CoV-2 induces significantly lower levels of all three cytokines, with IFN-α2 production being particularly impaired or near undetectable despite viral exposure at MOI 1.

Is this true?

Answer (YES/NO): NO